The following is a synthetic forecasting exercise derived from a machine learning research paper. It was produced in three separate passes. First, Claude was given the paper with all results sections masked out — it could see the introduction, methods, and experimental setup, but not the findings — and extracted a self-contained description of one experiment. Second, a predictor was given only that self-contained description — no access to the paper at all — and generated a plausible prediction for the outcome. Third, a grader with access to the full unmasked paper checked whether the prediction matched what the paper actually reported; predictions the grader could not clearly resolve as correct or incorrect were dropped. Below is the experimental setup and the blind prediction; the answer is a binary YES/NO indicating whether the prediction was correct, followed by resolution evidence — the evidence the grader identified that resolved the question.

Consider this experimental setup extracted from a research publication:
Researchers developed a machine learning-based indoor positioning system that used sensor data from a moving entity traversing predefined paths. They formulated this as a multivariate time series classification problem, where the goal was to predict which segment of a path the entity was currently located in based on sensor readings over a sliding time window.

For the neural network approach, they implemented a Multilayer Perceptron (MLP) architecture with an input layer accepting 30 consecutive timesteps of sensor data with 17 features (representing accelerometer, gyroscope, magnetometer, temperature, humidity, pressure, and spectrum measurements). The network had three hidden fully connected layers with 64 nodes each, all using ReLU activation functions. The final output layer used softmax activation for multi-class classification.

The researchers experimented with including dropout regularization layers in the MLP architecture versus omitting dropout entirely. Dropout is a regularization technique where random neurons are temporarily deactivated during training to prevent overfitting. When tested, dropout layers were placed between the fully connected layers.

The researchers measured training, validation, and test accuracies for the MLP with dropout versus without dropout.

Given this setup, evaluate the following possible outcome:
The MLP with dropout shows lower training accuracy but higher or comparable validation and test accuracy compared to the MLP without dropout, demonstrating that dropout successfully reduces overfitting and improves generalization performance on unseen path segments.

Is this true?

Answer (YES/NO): NO